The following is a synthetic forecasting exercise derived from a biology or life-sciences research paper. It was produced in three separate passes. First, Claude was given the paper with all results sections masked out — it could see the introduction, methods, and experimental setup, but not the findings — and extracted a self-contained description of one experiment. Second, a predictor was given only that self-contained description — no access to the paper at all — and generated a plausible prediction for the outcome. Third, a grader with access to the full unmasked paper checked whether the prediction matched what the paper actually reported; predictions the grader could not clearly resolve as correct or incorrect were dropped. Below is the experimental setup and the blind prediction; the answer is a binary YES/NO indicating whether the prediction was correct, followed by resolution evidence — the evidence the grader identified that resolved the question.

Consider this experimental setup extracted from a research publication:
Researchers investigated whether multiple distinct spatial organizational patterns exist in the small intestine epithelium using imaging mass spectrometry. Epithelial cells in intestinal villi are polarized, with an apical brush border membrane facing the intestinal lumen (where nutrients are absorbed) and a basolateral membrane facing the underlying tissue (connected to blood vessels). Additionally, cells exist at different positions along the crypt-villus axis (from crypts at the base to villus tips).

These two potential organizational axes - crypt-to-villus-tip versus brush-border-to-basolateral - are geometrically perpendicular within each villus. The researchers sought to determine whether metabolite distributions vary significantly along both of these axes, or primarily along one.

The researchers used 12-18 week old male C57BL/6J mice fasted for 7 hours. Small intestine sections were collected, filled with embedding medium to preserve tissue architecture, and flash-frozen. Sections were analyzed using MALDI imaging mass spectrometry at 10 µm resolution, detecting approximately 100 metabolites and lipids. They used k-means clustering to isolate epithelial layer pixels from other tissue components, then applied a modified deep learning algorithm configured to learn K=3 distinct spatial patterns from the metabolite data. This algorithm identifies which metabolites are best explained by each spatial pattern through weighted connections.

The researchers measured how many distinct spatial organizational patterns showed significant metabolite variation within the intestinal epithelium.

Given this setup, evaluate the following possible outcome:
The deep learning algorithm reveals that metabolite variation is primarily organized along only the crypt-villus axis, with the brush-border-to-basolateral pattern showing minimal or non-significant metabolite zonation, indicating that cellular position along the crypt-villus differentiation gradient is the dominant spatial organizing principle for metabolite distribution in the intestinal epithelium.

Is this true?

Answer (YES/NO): NO